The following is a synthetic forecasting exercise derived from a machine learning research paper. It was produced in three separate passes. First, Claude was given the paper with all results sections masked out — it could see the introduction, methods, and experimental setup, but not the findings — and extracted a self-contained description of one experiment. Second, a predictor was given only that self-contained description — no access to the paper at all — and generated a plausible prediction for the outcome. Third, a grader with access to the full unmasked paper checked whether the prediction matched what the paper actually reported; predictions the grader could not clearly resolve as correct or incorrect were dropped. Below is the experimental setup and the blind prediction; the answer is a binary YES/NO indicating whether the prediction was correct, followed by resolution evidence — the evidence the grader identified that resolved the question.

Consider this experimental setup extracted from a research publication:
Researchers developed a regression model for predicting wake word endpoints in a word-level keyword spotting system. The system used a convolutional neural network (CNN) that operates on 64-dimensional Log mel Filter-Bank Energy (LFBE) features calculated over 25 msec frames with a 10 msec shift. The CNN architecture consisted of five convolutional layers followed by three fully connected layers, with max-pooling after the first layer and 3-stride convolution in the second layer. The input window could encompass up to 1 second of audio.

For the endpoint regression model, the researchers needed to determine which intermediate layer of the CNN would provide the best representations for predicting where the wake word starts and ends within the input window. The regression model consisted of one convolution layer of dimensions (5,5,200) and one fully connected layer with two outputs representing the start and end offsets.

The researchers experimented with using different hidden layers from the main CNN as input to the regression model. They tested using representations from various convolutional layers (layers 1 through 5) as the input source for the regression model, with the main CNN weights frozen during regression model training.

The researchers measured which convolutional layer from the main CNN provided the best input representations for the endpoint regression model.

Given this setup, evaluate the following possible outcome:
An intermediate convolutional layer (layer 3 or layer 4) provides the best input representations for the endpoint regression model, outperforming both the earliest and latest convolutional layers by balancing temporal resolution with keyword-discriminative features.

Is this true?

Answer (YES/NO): YES